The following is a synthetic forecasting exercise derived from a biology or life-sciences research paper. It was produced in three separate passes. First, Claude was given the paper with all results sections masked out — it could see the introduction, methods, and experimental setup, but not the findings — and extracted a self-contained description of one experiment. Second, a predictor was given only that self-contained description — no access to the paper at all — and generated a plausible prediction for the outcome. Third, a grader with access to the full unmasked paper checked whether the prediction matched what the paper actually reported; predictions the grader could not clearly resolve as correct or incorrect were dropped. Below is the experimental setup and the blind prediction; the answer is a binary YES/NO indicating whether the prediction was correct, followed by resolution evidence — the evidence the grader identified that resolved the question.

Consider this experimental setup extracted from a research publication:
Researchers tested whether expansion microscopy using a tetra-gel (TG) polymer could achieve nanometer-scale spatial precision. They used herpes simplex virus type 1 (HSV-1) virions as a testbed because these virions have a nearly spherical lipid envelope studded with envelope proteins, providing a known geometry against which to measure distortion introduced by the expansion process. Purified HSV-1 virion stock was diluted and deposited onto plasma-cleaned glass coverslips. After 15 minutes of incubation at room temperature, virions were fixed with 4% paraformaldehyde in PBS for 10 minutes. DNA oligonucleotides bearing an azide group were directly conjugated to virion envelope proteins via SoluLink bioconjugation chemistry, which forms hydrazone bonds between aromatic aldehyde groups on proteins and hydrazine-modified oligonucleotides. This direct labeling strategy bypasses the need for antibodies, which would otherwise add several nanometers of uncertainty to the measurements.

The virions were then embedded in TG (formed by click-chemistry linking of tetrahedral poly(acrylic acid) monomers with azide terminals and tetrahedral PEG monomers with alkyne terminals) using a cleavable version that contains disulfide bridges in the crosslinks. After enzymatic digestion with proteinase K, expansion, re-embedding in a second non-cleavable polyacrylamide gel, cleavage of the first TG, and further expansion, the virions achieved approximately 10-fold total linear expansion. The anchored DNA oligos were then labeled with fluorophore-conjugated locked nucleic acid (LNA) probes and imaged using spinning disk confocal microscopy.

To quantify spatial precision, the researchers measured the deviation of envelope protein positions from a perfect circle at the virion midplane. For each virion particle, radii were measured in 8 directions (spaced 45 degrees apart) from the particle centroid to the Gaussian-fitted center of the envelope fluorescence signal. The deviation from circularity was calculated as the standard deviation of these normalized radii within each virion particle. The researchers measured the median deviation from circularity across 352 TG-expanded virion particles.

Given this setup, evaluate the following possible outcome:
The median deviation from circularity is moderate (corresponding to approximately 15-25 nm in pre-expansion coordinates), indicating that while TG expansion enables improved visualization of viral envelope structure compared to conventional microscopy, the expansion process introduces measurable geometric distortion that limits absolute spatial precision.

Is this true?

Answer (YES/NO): NO